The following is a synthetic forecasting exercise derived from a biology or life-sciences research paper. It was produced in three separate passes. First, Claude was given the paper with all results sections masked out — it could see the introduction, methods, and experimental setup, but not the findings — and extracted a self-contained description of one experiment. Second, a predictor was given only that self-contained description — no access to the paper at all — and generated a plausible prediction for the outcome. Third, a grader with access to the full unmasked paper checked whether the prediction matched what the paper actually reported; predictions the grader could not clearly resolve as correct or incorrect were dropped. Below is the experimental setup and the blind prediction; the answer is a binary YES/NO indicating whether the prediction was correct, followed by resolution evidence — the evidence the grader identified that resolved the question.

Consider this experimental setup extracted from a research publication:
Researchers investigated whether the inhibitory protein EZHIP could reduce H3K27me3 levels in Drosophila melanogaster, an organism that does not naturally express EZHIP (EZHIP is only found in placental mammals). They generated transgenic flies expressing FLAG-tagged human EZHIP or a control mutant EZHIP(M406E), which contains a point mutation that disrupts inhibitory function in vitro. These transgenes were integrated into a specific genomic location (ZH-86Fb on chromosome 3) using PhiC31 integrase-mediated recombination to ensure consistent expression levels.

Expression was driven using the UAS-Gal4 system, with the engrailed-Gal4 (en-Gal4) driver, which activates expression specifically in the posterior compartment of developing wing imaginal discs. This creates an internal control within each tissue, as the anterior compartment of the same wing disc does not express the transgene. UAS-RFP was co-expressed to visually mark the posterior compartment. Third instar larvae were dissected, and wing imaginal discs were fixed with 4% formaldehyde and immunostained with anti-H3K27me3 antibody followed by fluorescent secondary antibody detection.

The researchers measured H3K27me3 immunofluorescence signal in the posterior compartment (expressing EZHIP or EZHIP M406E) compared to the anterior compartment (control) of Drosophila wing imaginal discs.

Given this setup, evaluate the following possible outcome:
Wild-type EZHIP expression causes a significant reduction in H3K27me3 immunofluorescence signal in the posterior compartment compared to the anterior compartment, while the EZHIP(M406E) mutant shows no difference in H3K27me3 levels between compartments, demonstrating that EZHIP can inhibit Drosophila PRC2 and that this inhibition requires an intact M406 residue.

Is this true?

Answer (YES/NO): YES